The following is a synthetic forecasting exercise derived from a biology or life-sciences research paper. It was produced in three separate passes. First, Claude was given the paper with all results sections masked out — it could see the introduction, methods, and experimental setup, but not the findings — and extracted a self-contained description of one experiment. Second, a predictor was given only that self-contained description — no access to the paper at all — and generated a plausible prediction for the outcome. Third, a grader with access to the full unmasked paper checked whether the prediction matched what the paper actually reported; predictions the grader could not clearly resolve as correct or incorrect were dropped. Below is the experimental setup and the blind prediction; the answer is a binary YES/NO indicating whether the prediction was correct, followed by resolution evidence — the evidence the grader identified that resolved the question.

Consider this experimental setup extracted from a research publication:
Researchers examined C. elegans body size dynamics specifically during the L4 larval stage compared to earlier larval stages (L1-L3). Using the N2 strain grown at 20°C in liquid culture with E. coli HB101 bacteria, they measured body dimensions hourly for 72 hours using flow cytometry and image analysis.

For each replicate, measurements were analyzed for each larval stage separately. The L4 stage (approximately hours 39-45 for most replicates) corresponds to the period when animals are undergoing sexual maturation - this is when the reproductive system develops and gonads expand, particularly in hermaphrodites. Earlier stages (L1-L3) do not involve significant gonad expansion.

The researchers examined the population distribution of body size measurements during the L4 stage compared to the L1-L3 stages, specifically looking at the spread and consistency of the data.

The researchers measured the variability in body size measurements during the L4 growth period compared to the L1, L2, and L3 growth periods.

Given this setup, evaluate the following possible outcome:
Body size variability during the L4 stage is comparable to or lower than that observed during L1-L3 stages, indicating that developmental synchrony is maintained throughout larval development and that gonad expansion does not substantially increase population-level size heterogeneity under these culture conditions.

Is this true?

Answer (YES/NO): NO